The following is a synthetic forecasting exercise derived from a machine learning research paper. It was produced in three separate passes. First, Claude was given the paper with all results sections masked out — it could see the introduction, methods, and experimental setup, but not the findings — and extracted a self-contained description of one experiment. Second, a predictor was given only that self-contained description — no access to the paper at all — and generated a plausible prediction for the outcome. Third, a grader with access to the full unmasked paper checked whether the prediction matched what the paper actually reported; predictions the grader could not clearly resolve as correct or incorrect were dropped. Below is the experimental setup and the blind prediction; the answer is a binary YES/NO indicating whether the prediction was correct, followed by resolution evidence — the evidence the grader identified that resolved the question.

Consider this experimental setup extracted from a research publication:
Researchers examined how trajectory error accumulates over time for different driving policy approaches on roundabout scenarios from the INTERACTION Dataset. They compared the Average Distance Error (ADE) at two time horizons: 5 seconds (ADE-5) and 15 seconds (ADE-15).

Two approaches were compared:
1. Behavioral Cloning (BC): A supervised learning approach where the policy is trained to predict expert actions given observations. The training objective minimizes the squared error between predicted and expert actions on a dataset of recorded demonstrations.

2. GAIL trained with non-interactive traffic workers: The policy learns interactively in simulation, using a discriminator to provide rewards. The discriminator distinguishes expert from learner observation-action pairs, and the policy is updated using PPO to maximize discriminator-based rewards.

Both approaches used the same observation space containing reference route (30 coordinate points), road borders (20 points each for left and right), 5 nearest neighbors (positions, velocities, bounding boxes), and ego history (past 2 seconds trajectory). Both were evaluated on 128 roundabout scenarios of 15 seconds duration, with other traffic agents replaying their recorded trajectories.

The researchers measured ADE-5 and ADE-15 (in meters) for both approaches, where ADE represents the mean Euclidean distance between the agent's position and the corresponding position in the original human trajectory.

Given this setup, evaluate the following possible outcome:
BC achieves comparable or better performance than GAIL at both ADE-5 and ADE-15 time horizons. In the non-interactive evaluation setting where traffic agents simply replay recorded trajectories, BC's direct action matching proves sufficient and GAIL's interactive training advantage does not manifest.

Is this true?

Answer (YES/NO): NO